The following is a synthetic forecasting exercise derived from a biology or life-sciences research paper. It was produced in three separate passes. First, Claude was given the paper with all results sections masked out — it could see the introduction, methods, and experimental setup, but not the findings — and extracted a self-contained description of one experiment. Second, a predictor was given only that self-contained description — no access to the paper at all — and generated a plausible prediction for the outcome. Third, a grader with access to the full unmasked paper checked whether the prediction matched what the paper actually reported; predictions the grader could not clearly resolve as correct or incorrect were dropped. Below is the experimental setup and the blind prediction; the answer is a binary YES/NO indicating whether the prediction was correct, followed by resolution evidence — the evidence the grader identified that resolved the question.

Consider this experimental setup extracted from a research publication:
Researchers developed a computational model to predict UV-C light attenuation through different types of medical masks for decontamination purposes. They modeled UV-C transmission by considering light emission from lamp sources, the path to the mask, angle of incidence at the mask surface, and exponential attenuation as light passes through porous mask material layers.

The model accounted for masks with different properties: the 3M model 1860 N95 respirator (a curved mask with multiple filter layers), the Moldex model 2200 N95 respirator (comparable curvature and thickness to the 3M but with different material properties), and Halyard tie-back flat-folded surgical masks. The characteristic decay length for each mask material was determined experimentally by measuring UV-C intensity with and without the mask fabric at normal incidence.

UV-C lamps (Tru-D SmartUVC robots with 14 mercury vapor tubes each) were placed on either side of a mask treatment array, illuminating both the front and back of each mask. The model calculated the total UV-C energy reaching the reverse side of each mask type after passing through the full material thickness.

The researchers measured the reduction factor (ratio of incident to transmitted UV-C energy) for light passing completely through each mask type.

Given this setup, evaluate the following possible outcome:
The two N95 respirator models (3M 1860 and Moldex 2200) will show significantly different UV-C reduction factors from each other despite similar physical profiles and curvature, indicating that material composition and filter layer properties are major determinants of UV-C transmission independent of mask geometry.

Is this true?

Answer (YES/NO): YES